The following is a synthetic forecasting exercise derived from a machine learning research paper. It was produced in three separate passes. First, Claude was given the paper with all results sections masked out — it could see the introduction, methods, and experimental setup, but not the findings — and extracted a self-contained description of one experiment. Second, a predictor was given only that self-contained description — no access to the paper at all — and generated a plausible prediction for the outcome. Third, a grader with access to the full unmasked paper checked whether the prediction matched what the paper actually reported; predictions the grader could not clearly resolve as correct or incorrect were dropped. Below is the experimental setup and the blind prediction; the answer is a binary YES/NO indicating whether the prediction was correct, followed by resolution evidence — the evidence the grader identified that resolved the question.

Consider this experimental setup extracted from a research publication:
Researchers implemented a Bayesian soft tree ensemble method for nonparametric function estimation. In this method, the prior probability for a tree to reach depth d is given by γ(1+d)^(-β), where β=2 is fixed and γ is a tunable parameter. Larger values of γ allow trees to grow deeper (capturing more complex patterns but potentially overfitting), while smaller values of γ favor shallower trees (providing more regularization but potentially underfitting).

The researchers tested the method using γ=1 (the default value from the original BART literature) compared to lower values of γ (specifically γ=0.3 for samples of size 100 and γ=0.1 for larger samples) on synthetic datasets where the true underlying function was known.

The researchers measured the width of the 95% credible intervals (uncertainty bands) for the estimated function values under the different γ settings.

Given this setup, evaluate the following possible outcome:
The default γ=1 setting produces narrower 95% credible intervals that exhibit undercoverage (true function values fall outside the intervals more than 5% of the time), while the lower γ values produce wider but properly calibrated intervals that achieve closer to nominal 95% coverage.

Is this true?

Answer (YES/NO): NO